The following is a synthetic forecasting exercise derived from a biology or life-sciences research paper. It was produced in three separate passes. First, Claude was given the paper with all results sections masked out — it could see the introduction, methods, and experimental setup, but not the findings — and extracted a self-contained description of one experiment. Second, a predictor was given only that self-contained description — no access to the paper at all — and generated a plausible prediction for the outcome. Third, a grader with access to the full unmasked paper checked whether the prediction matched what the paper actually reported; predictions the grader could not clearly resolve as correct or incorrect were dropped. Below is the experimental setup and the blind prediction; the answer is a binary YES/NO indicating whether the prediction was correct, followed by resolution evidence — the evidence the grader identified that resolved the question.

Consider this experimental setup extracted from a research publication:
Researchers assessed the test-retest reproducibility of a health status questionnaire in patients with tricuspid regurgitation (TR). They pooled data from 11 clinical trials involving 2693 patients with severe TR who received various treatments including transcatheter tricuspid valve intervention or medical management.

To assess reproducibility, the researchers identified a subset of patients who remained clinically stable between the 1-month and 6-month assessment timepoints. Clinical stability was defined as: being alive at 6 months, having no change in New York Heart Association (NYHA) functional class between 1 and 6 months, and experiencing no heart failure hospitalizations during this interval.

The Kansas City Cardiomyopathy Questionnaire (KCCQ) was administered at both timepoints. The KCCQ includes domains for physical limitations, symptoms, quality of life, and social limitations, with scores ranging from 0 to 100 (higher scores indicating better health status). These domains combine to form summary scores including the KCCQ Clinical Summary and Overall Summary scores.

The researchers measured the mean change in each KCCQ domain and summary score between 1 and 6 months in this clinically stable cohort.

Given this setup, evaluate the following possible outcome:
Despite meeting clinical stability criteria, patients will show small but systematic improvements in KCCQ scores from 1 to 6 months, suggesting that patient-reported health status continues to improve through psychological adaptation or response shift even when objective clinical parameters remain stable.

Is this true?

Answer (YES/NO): NO